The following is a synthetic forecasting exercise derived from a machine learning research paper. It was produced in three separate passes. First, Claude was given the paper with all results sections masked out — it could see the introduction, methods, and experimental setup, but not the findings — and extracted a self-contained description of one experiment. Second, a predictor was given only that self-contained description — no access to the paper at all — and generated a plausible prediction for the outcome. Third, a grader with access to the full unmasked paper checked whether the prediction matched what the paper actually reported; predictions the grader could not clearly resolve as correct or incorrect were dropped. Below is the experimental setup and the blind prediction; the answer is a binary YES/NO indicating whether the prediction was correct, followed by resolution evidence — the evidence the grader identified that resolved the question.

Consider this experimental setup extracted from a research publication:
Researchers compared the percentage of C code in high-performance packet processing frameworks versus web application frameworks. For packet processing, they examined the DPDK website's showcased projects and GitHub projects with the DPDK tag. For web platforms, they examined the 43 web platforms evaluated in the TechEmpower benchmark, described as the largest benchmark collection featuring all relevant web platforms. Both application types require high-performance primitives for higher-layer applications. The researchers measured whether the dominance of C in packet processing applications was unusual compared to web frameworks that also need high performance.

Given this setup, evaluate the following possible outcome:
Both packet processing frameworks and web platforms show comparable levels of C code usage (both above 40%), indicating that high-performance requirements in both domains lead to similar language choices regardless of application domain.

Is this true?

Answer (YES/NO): NO